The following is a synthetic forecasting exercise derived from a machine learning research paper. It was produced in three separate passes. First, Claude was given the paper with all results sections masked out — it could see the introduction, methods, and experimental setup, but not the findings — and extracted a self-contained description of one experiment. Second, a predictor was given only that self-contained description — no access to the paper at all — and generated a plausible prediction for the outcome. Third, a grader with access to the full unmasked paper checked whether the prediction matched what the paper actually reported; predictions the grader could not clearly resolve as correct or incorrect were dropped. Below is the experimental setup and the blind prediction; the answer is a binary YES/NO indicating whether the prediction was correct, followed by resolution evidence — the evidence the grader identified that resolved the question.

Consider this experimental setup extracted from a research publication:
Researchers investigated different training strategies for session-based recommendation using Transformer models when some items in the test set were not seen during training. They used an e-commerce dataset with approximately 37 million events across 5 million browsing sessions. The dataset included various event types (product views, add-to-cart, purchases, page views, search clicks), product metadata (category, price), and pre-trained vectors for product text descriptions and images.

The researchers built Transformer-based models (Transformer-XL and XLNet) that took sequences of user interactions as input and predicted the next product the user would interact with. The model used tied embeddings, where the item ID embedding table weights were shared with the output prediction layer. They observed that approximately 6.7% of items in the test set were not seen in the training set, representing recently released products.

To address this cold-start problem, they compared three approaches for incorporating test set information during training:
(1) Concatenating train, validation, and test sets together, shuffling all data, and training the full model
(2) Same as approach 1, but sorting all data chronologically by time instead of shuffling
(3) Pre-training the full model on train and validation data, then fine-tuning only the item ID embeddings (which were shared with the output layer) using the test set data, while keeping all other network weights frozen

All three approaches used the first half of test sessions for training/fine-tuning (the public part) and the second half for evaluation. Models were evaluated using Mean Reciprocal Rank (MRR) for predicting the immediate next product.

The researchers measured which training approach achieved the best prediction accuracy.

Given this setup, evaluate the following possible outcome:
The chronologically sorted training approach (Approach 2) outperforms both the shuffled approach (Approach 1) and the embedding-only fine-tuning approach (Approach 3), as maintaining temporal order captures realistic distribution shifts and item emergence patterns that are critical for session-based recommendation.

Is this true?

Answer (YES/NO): NO